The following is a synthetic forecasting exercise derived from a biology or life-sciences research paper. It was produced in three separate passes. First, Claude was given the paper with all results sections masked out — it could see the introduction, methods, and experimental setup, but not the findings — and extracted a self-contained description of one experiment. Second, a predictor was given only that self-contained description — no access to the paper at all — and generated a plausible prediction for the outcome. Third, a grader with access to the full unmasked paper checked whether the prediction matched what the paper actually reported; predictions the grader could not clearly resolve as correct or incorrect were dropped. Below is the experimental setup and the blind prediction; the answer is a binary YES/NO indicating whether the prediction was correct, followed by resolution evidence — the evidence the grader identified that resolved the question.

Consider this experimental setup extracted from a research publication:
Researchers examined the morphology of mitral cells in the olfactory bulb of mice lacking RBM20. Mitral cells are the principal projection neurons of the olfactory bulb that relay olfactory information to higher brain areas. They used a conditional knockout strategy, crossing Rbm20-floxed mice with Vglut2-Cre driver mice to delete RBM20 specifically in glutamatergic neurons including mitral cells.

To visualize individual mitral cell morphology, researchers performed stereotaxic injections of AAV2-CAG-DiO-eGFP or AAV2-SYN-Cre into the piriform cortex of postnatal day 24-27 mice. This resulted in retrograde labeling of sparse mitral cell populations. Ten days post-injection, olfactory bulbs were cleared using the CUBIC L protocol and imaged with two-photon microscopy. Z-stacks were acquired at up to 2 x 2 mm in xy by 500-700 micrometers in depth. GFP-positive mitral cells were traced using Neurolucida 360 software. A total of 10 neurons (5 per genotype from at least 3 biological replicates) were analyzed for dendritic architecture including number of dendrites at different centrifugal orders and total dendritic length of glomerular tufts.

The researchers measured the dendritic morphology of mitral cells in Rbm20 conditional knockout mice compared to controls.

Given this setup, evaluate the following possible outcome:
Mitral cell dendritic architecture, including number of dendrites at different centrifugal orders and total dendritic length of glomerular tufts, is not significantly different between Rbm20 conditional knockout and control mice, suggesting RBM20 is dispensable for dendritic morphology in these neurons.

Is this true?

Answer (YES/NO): YES